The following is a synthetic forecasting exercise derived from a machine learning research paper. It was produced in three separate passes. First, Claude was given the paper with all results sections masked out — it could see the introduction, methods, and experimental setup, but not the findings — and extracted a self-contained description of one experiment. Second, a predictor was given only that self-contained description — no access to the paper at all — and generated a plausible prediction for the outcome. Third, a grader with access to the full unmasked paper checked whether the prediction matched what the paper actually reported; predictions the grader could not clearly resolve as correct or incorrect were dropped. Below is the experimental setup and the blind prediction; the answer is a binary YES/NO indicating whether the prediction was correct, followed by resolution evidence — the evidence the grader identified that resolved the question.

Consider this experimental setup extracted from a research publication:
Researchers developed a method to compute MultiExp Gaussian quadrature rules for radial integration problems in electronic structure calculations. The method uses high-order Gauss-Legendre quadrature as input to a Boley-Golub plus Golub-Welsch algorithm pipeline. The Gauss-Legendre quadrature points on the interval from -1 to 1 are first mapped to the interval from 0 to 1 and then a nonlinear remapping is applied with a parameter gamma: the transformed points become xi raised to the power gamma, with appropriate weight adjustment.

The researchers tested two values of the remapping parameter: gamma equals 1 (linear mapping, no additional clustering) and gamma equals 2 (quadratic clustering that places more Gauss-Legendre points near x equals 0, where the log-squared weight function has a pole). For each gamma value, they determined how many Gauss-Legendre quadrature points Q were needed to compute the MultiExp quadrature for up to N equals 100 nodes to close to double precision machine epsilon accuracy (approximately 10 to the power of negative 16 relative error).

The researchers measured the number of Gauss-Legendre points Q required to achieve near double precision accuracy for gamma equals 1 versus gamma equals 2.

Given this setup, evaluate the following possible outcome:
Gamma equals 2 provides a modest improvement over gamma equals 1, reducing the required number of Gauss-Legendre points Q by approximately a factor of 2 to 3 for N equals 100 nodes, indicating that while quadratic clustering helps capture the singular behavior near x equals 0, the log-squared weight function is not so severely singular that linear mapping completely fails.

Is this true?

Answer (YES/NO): NO